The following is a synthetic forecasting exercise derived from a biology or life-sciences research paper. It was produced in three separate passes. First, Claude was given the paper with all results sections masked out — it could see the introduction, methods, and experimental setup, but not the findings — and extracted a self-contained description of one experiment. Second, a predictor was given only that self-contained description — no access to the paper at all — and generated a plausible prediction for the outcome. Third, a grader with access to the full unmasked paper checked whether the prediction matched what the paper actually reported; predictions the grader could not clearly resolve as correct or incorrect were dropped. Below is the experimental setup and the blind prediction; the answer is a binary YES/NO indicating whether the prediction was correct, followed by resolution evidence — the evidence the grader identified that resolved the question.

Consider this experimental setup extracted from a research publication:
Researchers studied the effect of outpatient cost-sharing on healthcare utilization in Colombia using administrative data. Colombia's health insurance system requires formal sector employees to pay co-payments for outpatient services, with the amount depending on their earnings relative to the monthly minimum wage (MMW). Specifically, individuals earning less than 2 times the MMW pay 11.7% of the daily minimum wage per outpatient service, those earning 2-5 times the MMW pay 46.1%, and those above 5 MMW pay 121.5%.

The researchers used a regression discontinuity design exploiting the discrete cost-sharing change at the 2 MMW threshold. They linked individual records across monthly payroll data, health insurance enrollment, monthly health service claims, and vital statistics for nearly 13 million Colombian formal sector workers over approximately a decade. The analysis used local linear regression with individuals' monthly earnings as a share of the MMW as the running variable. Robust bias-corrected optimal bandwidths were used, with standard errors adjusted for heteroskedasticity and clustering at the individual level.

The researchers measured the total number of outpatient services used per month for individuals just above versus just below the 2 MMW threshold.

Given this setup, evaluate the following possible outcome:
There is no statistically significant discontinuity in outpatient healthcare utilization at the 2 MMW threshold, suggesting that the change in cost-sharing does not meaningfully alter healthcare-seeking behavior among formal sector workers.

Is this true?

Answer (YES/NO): NO